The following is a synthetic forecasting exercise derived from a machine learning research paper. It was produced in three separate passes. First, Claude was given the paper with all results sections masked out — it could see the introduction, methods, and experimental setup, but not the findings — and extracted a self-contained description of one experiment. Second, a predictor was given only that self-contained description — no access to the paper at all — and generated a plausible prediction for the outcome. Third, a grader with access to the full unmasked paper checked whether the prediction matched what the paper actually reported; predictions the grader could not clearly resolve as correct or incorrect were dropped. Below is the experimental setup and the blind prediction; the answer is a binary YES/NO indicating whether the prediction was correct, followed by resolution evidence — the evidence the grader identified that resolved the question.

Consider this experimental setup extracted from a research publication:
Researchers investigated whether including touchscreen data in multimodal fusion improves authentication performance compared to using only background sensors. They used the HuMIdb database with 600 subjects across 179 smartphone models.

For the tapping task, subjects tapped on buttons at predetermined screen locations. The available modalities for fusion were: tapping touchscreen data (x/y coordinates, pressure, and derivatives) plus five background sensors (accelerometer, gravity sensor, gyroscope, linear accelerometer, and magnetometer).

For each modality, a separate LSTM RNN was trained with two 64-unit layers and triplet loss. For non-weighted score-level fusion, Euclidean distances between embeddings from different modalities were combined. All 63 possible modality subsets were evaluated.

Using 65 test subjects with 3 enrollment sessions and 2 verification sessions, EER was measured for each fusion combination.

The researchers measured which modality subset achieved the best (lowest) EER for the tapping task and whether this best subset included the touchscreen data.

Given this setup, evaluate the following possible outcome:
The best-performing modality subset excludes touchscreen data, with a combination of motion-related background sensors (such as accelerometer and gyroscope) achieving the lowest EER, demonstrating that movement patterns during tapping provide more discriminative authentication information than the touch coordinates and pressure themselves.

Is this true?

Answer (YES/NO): NO